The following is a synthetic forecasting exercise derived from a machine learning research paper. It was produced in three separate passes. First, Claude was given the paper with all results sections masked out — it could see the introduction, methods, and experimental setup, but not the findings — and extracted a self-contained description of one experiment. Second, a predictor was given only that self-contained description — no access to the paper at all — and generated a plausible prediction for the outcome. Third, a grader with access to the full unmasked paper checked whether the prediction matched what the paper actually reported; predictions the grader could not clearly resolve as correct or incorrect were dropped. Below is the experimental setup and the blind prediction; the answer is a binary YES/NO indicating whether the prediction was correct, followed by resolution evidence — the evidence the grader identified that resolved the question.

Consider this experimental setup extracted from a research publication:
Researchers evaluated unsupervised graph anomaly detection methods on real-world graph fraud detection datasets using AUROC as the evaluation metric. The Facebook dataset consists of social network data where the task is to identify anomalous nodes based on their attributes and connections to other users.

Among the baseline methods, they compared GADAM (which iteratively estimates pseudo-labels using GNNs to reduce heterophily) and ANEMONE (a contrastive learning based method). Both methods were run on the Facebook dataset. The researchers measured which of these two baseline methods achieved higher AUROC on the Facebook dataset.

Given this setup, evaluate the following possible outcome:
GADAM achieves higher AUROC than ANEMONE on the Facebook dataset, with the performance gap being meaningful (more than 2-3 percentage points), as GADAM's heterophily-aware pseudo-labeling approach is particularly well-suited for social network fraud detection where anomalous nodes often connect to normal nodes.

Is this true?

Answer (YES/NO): YES